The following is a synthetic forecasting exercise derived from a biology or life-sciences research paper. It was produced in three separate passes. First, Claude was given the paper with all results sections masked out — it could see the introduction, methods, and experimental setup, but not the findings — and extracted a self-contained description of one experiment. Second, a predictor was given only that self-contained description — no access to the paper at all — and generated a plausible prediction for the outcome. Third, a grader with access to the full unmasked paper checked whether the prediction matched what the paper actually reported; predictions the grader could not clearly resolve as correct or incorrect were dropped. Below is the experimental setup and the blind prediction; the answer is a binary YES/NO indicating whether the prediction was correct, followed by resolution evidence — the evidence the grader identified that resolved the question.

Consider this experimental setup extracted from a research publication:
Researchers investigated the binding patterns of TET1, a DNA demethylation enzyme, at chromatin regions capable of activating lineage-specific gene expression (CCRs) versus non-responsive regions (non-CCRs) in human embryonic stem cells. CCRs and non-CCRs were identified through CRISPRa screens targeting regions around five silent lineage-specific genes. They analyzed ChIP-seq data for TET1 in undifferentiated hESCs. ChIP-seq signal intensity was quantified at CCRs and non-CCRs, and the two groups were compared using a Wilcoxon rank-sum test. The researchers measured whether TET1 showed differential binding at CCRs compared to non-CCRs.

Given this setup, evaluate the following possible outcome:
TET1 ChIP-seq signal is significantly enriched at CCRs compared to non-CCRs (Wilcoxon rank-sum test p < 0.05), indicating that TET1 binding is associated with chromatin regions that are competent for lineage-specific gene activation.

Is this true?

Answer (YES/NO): YES